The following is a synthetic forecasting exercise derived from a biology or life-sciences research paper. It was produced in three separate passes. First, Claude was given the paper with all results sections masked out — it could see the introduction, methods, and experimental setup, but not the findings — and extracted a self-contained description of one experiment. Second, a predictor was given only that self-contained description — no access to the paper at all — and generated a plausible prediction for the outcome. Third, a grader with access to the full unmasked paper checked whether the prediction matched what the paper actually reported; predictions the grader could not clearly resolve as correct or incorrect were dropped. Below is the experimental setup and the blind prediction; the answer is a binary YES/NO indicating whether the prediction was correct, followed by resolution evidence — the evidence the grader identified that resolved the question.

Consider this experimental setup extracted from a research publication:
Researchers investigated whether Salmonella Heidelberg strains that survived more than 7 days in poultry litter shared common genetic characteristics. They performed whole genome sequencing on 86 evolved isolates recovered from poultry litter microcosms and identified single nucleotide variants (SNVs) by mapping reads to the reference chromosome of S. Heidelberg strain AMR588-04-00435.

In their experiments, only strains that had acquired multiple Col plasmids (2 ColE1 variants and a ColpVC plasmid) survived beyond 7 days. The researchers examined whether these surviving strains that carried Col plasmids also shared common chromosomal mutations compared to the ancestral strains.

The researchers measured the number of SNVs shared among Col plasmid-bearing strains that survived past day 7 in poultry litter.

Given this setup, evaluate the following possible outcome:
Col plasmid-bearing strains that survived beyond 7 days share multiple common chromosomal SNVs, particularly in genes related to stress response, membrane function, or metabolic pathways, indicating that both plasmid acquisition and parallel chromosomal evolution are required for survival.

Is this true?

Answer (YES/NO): YES